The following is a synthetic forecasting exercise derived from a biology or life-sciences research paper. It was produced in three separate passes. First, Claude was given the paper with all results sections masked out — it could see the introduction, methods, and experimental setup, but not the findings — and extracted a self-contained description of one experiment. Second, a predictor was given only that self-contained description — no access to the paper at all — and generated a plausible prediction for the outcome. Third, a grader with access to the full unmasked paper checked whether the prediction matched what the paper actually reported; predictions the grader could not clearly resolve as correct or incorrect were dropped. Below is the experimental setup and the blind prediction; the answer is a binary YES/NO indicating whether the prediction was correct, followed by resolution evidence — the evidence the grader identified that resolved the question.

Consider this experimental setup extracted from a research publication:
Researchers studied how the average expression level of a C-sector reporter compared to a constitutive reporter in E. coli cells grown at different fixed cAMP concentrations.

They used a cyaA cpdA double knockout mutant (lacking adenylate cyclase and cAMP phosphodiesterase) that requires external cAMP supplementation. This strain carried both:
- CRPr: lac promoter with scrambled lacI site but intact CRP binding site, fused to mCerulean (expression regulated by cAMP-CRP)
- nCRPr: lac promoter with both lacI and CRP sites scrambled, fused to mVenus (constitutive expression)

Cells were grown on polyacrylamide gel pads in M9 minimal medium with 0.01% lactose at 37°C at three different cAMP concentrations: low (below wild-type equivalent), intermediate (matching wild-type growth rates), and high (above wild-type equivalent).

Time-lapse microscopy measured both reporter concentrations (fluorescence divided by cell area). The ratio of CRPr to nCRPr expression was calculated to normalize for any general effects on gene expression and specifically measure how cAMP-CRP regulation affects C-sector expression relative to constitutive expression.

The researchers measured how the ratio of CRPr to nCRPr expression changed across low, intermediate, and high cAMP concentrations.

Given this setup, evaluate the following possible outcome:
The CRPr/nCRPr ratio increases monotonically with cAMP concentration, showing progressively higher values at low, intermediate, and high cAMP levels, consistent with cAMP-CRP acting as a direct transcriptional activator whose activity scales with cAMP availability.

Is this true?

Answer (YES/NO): YES